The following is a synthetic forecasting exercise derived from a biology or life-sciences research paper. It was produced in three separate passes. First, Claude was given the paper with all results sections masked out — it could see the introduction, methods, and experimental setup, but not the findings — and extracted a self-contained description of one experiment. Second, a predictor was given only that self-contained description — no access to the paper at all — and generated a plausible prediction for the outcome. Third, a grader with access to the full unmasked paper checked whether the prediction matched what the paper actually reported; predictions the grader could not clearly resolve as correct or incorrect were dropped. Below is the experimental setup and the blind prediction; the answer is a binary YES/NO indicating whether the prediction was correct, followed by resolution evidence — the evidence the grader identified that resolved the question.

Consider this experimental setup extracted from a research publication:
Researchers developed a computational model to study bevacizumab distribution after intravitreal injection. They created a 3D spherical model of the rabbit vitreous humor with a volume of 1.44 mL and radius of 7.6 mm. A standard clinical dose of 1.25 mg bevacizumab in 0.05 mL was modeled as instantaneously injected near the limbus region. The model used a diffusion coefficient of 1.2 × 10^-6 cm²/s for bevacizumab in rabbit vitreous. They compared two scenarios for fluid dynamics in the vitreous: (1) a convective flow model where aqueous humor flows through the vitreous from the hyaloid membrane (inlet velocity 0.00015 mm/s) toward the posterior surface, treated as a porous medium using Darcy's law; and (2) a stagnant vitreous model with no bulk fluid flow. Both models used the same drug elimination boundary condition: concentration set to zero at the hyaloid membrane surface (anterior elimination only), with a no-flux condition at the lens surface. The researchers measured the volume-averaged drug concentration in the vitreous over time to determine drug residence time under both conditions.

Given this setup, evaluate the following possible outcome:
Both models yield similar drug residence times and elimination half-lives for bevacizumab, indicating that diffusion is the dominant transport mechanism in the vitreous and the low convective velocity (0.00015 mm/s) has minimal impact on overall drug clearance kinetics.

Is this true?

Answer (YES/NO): NO